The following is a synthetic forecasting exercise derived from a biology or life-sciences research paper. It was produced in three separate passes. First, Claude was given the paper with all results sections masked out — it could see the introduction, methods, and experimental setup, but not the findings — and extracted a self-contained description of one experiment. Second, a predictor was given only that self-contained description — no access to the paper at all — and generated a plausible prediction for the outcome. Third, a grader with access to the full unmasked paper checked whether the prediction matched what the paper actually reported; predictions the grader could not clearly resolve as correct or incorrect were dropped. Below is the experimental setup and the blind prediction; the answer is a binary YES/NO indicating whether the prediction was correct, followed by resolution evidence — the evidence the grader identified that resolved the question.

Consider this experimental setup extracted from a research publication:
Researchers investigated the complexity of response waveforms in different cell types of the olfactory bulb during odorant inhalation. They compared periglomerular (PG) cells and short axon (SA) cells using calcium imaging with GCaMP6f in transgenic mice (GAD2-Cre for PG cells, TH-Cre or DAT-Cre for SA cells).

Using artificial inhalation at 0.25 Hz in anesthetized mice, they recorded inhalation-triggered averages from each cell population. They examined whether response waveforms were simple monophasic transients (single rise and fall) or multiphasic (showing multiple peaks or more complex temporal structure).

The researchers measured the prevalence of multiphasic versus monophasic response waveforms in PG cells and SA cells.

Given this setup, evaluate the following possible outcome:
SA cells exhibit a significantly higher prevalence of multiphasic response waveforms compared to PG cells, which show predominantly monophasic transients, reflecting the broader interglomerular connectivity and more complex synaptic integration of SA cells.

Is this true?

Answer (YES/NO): NO